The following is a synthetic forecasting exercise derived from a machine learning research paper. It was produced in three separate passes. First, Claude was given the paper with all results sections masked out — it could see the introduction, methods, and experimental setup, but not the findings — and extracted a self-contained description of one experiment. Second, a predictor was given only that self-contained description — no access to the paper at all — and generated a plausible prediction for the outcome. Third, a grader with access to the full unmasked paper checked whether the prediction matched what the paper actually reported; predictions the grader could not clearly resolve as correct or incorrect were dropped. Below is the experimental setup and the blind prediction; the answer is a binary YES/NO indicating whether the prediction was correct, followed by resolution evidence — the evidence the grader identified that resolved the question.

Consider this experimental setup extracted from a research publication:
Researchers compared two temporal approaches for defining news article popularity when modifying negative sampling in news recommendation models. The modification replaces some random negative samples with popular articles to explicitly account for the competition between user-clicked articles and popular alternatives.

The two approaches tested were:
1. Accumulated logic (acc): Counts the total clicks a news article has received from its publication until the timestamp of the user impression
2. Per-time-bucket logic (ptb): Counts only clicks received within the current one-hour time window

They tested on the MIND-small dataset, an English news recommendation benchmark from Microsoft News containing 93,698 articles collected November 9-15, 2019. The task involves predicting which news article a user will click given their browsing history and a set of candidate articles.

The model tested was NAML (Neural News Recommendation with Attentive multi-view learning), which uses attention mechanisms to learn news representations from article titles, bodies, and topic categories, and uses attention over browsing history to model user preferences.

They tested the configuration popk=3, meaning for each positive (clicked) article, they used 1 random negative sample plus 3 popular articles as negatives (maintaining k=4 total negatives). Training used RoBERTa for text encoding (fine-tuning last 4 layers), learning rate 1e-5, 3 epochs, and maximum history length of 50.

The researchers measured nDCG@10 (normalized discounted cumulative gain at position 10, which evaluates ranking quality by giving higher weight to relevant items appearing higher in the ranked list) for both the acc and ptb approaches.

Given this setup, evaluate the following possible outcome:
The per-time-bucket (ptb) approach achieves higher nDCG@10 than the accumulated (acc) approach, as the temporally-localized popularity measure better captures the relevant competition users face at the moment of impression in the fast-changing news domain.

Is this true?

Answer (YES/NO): NO